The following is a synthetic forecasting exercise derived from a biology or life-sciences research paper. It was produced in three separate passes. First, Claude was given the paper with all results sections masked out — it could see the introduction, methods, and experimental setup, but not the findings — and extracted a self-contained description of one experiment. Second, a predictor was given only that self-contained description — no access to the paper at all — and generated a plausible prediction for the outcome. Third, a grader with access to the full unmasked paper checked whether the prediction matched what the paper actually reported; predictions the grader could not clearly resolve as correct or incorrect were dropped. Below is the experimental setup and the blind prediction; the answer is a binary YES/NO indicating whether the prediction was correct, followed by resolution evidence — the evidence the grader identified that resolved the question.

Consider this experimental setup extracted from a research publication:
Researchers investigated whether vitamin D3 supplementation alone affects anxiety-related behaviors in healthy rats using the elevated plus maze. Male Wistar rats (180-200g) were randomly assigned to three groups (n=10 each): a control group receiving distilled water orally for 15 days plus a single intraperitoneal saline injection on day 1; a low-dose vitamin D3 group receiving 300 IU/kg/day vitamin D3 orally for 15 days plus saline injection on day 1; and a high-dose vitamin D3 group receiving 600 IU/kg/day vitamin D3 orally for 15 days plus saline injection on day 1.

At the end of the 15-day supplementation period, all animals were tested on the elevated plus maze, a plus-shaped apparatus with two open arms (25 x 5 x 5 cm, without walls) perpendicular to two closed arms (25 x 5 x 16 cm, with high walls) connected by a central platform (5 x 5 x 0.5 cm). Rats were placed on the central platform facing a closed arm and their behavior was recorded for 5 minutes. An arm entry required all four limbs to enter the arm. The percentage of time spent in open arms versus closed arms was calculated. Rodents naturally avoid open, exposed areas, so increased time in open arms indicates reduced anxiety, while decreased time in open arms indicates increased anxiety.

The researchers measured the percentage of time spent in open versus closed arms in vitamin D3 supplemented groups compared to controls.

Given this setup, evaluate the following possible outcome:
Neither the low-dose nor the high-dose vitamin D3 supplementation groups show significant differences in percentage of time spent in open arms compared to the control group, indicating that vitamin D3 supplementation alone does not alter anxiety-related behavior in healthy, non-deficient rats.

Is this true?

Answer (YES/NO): NO